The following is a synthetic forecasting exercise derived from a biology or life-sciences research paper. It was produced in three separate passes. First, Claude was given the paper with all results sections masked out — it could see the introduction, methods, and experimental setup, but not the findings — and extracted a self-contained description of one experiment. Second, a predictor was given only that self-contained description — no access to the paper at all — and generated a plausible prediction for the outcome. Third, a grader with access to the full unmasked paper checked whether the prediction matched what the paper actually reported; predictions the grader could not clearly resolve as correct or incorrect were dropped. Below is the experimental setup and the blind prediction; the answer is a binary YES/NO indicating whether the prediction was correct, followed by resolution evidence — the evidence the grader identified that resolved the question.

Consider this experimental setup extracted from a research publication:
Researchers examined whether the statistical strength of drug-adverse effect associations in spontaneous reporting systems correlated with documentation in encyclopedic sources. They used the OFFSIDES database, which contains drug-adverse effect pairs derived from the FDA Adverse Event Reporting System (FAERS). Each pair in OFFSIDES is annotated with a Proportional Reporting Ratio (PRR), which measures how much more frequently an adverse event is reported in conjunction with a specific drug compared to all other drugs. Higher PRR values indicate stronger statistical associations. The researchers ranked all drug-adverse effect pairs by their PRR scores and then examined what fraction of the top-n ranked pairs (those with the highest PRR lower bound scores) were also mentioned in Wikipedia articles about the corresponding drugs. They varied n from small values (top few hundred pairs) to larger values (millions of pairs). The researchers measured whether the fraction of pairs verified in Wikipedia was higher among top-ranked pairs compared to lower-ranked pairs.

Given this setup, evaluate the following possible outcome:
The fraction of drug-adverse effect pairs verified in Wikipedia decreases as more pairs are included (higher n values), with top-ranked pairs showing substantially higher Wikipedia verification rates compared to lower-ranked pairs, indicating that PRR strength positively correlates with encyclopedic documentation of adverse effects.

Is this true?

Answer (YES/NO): NO